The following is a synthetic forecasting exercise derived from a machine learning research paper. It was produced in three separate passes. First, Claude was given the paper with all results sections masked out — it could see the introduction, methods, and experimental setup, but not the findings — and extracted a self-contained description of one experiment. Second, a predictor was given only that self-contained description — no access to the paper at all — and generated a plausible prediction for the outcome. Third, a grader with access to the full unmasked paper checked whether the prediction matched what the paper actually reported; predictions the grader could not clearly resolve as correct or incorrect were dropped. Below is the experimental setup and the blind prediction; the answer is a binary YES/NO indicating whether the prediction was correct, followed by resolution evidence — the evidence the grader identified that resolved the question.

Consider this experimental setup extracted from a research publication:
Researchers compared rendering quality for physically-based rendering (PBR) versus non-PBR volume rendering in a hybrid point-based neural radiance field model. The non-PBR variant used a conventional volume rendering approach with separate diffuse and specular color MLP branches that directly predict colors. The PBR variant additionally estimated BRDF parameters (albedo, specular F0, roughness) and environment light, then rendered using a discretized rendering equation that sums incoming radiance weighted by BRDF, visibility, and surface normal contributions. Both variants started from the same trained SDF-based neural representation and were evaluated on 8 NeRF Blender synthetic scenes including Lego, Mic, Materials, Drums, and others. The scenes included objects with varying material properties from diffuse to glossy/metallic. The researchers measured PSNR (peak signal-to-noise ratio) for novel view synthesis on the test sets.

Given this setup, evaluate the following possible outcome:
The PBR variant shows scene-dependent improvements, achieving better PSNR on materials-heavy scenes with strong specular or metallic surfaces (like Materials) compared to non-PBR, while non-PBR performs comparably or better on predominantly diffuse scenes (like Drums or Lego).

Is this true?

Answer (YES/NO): NO